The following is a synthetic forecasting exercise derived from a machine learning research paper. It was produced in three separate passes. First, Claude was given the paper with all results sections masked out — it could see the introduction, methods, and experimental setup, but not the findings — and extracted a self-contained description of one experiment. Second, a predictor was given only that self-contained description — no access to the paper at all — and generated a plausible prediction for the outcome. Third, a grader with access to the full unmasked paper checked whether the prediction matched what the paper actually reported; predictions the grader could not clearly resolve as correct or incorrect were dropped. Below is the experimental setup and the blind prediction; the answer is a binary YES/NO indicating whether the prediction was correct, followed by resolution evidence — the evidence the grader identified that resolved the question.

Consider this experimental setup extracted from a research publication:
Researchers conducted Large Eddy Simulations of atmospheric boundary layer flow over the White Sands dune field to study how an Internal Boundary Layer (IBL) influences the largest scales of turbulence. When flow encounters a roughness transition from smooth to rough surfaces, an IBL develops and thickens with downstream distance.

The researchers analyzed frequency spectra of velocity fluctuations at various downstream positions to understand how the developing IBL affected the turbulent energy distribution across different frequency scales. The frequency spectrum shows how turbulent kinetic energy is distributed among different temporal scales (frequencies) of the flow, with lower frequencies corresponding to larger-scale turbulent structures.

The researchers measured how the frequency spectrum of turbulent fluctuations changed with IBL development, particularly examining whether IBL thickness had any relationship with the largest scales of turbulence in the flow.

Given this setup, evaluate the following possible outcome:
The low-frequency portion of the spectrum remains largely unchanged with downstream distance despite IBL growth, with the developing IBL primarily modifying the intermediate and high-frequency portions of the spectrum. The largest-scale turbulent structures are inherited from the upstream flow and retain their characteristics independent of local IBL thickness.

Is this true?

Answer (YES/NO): NO